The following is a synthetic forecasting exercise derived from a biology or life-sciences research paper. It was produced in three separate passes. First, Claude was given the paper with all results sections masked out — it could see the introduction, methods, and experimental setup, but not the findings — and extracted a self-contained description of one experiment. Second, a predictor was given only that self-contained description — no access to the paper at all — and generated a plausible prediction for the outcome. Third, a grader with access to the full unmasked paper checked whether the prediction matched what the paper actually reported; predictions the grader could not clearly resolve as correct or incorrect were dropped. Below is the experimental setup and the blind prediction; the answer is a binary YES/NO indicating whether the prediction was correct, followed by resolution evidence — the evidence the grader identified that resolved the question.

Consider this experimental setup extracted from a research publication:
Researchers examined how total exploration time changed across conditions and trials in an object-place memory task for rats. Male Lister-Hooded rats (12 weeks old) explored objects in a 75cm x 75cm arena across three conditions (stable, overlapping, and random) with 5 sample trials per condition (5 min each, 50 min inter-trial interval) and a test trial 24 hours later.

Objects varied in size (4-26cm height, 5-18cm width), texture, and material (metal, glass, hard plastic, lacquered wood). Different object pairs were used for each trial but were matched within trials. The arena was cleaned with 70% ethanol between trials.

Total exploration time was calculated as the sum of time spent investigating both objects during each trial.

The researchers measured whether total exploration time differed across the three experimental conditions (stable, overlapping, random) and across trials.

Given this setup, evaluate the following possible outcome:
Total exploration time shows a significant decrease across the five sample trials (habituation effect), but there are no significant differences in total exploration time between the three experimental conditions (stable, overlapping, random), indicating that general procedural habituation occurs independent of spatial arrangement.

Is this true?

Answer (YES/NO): YES